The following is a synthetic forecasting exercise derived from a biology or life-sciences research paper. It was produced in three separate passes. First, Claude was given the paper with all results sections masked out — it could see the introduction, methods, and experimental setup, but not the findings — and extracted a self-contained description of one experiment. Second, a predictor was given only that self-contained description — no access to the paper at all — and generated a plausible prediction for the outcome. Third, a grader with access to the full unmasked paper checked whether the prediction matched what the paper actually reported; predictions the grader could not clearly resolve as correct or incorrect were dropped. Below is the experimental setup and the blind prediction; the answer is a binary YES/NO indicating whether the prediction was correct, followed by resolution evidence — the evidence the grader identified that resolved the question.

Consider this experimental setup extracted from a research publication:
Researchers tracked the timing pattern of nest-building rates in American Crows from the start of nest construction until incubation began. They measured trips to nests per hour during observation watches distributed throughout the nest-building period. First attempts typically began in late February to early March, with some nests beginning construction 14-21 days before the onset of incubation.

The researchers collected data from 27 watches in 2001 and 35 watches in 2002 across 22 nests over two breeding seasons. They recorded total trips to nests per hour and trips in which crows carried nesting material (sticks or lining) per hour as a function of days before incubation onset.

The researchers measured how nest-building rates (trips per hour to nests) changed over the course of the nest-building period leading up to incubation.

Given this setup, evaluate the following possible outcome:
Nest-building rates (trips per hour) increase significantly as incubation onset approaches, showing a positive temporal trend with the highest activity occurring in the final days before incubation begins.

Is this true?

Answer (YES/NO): NO